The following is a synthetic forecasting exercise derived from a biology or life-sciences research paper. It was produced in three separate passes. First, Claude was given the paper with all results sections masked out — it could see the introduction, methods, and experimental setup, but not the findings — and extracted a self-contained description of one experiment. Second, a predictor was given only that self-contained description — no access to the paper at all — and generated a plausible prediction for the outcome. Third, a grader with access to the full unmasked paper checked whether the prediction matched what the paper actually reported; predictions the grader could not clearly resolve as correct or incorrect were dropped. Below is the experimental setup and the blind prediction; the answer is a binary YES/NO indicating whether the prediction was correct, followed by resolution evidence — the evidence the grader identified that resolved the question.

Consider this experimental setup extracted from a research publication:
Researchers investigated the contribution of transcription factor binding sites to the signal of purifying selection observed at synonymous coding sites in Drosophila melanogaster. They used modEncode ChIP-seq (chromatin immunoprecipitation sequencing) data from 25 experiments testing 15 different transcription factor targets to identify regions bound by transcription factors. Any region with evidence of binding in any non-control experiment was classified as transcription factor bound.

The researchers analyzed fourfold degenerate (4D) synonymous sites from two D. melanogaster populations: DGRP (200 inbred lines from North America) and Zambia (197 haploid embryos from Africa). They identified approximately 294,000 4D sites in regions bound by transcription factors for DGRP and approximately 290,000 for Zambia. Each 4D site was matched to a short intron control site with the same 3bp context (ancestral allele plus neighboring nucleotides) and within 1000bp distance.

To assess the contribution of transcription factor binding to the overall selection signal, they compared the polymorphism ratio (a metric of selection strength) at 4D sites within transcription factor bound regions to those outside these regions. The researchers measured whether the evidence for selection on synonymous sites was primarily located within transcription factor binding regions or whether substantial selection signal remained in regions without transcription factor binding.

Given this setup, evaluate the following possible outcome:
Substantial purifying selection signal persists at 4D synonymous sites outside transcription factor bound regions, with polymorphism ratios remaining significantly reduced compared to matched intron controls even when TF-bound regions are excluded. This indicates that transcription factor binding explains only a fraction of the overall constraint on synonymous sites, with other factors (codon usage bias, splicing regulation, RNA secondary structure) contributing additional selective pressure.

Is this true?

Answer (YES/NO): YES